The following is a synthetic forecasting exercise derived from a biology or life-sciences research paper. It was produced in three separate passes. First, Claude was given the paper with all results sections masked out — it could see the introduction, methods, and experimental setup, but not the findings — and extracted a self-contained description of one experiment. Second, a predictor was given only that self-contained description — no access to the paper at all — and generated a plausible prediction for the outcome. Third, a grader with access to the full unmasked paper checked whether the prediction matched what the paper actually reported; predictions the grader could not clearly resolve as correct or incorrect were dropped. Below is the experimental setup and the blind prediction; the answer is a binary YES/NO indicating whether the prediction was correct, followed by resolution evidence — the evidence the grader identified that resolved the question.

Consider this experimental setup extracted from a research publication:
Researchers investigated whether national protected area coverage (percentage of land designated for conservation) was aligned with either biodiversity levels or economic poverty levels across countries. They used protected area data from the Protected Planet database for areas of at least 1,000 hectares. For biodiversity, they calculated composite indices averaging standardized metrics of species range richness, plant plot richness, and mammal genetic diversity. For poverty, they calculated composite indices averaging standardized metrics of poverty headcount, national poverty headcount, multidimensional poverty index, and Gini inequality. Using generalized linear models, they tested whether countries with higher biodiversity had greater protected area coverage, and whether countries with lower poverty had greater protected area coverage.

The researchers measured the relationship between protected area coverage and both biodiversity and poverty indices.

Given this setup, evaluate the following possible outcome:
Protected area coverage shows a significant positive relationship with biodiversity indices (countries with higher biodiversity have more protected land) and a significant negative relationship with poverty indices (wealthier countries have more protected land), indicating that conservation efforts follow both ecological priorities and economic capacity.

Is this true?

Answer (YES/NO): NO